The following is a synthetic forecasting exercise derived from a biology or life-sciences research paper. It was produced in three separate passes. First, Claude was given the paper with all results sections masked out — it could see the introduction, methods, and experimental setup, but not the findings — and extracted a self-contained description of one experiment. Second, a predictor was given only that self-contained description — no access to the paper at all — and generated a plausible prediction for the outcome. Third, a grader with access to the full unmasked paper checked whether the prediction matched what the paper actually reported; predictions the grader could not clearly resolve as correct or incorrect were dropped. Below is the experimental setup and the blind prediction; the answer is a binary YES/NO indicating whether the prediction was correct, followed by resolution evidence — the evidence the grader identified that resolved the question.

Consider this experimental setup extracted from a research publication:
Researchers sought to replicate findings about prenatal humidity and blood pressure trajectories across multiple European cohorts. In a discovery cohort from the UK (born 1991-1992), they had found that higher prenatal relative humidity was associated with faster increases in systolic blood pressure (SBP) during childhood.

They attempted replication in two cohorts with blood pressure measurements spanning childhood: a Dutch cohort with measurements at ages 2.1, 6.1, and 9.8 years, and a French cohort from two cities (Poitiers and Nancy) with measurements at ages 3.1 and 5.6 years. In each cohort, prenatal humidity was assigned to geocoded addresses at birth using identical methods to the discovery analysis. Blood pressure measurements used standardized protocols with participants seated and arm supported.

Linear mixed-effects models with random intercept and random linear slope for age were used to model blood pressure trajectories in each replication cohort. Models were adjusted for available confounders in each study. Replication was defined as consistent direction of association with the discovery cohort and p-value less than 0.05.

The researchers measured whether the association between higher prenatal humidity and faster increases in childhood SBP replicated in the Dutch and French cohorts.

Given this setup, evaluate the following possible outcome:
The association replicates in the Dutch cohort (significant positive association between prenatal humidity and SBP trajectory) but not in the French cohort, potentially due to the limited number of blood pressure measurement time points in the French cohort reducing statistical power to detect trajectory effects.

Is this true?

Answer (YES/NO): NO